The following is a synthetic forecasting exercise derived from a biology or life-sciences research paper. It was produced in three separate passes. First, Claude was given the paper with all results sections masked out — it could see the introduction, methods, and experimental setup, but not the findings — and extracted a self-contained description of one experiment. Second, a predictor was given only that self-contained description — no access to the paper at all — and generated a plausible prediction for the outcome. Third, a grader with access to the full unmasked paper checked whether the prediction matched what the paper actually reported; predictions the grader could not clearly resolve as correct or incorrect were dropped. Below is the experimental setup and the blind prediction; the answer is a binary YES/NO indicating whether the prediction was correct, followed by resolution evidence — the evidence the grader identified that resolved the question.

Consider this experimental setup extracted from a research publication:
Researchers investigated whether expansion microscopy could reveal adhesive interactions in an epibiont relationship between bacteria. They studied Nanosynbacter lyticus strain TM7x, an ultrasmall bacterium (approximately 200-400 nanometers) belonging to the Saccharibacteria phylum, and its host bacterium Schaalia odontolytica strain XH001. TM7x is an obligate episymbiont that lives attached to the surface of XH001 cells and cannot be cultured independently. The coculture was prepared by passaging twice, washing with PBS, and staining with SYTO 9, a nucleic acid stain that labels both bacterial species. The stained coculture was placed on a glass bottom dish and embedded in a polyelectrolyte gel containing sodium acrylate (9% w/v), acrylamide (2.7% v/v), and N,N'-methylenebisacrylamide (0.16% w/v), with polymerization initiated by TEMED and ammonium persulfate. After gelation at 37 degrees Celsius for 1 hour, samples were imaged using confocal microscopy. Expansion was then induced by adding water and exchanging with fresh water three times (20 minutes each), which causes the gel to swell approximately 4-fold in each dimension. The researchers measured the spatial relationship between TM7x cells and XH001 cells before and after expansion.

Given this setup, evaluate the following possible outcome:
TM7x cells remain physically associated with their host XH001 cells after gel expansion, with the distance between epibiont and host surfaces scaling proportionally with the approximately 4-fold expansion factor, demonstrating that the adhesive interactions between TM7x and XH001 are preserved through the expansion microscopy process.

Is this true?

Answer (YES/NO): NO